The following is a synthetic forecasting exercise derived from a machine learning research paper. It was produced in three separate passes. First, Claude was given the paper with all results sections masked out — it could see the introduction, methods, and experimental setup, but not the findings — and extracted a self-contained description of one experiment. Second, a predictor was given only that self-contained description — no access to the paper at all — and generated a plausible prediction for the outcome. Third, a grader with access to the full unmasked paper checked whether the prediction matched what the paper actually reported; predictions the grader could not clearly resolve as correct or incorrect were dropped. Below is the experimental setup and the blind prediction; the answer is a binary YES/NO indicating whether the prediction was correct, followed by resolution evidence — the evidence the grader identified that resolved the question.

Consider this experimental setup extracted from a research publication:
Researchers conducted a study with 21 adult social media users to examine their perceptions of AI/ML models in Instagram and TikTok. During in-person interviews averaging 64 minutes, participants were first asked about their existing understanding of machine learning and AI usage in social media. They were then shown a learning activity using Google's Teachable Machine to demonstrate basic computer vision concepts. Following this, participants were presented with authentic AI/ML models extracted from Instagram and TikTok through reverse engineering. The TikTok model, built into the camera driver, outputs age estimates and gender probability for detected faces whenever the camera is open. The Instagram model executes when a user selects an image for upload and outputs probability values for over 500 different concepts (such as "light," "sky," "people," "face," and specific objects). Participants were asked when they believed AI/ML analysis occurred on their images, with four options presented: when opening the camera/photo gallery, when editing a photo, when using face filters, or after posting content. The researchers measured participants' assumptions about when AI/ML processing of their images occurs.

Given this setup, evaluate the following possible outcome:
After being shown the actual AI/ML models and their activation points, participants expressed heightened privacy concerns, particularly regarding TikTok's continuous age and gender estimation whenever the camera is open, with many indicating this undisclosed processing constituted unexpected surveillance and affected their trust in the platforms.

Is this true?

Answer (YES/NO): YES